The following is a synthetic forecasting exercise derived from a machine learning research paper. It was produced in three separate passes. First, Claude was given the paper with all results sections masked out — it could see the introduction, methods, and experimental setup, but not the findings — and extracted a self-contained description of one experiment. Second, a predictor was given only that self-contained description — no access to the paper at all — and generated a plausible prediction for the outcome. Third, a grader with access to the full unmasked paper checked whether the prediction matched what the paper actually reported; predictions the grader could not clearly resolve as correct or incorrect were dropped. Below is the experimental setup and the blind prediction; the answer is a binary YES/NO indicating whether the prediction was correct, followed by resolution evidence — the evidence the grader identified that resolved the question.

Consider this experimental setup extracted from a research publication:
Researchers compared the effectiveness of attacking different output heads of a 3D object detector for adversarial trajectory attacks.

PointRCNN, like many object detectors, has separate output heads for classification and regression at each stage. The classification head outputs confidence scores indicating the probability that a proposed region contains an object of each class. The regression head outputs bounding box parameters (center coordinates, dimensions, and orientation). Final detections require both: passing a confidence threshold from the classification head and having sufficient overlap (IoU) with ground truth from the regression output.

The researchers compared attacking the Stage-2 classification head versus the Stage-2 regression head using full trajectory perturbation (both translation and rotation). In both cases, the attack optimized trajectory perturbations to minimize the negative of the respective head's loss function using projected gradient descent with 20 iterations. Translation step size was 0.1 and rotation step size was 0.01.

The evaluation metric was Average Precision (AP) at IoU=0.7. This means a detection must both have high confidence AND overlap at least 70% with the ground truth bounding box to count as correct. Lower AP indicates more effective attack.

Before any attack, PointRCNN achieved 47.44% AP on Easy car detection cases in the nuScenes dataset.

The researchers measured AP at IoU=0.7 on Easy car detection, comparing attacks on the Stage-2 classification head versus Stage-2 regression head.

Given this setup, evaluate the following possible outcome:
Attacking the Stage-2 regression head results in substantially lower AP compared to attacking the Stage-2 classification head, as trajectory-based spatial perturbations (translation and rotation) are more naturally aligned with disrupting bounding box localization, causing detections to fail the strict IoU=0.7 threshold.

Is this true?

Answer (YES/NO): NO